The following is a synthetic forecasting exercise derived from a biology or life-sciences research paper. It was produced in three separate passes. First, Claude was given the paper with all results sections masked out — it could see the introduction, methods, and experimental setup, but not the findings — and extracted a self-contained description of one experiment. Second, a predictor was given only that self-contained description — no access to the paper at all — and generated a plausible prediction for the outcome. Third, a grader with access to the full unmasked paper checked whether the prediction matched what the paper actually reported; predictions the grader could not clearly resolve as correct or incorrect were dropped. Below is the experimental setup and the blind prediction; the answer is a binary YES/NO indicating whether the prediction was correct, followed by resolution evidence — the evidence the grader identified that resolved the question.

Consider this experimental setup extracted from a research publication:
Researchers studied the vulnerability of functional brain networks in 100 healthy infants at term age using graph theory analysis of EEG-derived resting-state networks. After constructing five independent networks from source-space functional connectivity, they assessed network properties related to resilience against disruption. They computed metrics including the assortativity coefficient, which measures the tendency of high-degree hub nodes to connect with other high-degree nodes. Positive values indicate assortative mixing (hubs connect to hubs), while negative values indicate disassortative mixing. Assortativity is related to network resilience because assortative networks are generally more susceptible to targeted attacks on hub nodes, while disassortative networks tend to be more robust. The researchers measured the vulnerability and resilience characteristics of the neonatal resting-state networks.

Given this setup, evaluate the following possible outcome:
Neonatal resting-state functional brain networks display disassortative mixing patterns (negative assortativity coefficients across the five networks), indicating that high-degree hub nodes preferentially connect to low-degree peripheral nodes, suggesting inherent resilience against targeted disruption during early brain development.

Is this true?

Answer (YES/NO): NO